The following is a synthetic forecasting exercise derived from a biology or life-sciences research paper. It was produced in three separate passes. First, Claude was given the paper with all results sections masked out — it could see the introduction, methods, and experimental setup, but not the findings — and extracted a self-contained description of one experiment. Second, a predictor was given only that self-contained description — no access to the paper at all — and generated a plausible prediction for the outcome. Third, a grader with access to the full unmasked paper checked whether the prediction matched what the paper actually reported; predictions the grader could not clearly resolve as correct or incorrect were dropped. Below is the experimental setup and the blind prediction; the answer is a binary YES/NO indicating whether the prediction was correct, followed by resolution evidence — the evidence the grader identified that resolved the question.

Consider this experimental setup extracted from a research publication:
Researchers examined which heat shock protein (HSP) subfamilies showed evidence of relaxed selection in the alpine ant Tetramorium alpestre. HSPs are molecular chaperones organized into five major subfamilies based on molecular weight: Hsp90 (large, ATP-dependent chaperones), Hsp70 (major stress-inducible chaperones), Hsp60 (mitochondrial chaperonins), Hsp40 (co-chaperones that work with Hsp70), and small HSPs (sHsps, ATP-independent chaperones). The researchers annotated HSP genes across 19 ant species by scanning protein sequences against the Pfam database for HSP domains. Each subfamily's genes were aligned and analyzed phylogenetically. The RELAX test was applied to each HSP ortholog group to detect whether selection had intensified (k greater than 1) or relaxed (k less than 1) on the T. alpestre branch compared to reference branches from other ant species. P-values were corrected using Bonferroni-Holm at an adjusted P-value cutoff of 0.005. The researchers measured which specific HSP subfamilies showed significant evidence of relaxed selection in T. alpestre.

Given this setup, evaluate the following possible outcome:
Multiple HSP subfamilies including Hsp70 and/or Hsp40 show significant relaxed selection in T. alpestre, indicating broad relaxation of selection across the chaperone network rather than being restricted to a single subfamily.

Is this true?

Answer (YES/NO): YES